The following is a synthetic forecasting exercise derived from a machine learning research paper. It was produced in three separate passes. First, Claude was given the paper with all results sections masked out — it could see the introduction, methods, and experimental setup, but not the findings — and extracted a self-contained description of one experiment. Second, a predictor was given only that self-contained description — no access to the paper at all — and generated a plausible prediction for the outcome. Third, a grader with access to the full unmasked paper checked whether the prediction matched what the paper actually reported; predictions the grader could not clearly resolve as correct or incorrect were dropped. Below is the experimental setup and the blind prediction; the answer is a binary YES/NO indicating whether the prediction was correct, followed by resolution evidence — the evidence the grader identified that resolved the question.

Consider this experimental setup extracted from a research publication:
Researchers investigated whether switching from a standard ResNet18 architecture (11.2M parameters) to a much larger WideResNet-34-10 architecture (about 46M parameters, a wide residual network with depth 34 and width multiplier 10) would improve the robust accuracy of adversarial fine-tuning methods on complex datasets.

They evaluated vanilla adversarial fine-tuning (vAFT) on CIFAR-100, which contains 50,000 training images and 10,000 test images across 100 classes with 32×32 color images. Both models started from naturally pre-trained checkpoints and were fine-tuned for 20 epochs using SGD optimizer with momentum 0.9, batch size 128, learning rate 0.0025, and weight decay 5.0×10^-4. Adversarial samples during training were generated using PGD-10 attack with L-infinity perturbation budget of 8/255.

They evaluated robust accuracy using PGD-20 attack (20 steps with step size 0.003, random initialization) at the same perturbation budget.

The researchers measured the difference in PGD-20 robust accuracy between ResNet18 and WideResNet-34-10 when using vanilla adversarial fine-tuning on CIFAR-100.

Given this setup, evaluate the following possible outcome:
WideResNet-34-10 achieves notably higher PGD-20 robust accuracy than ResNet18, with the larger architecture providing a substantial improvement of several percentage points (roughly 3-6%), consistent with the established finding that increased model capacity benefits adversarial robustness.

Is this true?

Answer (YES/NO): NO